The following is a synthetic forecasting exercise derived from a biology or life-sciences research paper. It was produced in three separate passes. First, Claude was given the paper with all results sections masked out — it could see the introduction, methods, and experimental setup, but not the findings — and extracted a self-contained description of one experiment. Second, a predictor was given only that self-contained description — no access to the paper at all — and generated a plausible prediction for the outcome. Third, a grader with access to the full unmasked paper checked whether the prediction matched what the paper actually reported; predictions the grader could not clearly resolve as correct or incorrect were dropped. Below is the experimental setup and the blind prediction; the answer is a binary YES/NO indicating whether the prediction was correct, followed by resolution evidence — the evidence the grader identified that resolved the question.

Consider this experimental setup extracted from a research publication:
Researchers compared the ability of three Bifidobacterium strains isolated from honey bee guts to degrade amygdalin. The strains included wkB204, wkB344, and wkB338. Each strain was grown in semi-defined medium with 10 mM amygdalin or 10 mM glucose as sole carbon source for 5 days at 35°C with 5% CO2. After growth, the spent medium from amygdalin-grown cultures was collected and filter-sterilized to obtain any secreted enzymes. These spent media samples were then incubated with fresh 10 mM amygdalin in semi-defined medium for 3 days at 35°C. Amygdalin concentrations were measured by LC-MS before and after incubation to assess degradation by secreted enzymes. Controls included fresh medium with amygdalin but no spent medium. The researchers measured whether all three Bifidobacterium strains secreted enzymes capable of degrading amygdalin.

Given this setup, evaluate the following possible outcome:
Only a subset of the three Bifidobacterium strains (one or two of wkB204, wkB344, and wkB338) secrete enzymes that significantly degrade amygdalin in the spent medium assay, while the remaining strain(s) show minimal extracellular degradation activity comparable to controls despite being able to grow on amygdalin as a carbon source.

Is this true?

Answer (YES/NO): NO